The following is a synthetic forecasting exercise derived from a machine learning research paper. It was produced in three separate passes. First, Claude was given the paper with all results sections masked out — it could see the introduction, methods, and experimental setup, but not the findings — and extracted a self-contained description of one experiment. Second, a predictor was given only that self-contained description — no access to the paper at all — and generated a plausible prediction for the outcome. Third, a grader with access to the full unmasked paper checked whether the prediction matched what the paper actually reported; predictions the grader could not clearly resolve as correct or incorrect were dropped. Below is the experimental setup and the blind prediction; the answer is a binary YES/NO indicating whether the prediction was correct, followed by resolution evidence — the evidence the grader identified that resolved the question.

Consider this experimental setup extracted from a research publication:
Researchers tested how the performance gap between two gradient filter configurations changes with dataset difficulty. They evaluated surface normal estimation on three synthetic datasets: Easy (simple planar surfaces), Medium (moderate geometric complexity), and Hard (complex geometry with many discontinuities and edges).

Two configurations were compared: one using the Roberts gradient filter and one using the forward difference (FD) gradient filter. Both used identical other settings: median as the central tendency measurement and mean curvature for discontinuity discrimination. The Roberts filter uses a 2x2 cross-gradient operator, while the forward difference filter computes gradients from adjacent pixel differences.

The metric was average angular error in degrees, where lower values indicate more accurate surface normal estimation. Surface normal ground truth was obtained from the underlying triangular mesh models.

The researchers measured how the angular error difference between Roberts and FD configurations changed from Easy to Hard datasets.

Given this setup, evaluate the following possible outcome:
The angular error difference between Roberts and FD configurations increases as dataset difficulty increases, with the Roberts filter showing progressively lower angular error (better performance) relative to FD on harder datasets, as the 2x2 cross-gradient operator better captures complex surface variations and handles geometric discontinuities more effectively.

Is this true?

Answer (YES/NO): NO